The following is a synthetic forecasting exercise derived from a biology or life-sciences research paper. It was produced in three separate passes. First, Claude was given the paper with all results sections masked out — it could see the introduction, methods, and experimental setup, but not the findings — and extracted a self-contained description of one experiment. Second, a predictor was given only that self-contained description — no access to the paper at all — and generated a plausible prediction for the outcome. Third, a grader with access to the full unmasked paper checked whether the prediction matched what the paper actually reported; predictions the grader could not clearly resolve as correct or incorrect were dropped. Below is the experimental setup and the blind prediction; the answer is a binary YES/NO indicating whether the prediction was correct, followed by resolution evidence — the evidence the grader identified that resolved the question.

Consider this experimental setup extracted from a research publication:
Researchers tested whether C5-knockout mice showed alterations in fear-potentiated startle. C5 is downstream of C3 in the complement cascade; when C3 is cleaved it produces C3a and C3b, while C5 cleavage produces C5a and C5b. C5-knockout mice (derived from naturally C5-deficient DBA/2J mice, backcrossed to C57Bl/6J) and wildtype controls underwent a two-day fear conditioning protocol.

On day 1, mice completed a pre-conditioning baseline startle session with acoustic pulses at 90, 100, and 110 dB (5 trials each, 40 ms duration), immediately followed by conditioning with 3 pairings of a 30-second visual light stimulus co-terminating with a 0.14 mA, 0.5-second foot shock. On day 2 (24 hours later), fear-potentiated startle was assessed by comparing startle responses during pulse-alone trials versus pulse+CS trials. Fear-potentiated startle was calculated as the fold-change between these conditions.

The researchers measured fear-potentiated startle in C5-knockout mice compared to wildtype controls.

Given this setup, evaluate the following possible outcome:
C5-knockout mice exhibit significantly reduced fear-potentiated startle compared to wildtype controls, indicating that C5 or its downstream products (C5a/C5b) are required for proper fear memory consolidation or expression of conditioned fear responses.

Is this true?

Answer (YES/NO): NO